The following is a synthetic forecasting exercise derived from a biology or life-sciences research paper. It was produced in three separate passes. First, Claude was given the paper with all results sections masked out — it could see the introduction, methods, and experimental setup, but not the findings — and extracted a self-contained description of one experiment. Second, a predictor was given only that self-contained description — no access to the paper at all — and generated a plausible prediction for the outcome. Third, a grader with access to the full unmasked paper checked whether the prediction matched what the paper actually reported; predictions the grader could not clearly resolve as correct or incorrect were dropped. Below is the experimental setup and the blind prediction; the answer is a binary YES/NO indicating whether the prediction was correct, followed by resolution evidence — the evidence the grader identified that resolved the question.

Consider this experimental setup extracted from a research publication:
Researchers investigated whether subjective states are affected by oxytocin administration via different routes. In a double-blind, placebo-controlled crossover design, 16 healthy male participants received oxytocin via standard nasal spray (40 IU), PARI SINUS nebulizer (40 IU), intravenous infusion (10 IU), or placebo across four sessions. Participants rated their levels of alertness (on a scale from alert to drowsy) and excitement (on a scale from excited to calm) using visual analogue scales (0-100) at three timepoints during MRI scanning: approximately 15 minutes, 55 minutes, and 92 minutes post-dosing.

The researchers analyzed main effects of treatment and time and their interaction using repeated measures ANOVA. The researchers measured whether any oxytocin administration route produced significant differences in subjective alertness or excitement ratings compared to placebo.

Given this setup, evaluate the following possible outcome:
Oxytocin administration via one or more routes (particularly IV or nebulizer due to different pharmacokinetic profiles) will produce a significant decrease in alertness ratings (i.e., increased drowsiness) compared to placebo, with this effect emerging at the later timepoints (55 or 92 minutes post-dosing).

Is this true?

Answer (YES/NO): NO